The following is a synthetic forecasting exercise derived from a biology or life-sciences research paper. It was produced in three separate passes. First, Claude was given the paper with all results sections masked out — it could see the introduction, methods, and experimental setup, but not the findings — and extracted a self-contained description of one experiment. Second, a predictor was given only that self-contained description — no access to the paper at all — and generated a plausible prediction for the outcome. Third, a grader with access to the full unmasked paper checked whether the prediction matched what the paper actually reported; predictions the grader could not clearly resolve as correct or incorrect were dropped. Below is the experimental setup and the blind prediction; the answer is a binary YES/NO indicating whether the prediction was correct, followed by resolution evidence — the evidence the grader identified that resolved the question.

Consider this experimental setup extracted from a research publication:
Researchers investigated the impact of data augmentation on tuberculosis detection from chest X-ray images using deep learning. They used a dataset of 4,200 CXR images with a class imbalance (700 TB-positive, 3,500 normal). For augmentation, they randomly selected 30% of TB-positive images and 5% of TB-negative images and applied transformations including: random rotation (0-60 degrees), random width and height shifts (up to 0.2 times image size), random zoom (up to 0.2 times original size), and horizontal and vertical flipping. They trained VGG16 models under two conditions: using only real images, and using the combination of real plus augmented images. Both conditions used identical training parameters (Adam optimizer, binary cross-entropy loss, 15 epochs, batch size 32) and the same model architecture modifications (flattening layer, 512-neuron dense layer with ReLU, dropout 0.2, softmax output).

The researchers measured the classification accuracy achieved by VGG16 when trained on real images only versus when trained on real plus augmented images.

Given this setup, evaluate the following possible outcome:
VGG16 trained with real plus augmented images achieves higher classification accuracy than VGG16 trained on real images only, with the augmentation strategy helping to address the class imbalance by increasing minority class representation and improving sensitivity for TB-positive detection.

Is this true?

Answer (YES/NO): NO